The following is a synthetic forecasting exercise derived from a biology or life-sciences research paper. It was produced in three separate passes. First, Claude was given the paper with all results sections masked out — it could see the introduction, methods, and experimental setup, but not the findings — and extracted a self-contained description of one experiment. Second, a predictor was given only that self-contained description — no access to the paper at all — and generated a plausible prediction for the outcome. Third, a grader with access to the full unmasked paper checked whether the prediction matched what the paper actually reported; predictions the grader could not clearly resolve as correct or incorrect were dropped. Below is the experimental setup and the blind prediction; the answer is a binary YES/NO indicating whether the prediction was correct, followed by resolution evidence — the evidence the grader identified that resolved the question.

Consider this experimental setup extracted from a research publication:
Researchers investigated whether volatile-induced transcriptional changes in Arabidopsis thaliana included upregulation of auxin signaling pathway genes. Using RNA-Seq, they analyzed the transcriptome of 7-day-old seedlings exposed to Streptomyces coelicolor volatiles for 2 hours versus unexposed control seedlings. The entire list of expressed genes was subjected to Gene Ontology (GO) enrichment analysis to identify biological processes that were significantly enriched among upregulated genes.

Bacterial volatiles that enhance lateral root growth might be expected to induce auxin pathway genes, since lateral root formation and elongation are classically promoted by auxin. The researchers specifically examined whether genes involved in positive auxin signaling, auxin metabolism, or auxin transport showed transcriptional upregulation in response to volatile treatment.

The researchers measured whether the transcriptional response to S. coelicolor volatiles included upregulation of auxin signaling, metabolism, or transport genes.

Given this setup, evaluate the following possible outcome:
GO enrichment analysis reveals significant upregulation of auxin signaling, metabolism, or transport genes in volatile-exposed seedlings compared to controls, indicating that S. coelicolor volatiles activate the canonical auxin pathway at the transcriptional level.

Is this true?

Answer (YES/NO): NO